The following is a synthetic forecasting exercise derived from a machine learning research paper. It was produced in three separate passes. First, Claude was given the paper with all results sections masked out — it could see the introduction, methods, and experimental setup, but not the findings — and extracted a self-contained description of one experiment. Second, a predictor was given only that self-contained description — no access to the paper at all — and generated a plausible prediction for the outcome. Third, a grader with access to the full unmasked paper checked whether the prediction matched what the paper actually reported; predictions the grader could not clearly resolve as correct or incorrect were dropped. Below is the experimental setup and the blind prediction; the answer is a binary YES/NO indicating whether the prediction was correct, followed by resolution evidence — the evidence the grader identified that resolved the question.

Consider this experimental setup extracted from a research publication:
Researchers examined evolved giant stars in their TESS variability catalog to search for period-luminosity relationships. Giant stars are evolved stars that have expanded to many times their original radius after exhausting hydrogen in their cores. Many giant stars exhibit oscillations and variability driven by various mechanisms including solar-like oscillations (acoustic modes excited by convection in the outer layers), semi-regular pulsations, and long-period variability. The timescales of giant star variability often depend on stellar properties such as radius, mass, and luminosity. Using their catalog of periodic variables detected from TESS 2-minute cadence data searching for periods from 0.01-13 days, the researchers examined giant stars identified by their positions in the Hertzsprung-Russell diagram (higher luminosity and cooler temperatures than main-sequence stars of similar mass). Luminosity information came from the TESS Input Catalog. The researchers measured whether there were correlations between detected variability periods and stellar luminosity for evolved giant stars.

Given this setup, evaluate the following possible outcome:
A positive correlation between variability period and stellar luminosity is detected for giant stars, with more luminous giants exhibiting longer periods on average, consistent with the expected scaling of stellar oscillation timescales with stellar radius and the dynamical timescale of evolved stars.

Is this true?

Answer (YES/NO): YES